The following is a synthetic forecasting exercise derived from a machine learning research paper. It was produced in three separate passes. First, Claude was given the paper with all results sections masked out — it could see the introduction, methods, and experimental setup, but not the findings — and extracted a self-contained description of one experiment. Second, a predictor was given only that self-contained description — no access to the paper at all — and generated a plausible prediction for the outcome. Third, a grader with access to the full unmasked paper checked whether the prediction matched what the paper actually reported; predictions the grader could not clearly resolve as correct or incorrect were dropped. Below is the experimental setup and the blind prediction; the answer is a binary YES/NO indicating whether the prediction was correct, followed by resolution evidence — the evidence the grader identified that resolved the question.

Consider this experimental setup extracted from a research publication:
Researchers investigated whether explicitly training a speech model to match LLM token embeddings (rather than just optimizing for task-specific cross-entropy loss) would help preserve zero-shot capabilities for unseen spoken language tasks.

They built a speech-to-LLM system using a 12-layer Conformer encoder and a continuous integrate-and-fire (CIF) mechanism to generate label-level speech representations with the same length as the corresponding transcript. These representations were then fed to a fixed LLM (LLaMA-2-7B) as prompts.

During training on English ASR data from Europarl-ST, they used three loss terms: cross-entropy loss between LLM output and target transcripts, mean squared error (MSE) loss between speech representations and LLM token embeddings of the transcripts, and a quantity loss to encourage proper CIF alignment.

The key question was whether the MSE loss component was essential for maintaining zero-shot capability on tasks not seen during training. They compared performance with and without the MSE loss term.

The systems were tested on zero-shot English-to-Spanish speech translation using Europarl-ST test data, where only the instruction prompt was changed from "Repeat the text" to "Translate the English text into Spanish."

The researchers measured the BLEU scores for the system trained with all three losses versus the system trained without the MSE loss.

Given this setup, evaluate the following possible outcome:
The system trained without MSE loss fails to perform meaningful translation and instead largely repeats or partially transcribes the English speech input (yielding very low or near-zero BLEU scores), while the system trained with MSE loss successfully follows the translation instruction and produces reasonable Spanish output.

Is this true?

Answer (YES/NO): YES